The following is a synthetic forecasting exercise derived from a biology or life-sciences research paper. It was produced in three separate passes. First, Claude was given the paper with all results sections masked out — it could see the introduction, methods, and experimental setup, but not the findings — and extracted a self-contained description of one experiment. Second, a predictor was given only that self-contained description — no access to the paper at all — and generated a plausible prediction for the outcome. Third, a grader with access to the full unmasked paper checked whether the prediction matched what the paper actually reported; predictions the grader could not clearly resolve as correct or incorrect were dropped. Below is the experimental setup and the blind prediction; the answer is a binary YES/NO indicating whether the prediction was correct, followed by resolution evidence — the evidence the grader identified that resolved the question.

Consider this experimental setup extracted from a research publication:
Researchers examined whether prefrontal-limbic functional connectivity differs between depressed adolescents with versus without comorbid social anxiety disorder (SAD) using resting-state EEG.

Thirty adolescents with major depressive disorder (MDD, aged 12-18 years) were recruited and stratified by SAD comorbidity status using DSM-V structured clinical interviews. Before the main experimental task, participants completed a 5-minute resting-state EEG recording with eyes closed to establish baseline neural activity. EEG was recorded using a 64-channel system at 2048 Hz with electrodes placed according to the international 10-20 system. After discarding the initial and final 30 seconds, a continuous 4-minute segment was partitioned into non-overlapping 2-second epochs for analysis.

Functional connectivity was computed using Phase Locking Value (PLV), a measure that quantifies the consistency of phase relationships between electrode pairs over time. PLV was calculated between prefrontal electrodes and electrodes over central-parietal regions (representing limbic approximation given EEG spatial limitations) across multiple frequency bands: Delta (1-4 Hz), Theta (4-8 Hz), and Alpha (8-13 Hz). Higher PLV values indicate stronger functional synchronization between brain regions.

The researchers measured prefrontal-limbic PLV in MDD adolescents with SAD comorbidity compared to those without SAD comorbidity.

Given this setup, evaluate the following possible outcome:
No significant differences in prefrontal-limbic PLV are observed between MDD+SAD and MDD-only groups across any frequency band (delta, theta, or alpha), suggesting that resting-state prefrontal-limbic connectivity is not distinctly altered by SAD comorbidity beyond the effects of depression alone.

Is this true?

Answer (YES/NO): NO